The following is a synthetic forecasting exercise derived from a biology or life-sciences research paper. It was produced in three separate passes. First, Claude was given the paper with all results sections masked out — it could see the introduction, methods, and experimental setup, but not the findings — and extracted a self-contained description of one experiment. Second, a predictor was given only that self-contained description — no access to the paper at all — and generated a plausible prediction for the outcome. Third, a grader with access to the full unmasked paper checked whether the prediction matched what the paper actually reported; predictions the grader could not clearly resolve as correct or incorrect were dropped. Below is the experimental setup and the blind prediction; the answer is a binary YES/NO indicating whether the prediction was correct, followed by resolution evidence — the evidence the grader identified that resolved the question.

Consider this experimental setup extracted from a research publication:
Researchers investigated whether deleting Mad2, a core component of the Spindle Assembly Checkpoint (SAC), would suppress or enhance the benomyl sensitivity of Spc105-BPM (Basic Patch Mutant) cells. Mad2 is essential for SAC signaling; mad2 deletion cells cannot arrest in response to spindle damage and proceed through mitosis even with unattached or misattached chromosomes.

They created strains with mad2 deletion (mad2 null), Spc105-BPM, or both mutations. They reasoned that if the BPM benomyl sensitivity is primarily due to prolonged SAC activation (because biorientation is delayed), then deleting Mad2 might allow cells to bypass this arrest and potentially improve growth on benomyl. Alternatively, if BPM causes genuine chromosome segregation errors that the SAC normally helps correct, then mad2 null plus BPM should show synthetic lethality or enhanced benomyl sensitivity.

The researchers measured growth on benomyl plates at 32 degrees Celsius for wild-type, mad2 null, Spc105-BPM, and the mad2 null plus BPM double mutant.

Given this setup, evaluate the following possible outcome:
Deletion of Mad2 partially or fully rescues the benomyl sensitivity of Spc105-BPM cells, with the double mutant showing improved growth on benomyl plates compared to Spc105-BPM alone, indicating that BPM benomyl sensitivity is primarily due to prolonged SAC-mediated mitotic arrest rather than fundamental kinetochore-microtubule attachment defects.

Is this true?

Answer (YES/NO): NO